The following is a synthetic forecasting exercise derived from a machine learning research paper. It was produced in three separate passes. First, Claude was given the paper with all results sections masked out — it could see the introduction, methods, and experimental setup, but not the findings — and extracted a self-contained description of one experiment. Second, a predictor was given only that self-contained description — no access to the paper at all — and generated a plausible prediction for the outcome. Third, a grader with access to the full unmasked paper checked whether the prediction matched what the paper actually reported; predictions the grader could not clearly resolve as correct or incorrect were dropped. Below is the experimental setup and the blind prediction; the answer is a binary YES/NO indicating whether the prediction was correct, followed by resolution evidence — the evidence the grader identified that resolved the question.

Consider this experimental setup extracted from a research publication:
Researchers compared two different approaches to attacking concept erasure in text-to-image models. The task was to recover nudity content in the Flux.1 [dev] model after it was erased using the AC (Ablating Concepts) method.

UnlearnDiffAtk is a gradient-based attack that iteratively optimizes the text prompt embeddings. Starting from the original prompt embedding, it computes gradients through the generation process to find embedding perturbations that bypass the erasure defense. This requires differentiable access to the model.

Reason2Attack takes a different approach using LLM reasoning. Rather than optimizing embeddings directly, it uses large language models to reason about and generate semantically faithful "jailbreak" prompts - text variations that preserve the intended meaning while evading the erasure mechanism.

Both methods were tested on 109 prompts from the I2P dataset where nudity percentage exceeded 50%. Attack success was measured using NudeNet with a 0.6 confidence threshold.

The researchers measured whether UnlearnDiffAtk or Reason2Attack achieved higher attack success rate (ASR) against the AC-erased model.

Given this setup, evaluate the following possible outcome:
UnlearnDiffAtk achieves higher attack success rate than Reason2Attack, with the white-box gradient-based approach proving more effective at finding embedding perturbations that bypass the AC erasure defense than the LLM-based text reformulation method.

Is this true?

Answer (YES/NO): YES